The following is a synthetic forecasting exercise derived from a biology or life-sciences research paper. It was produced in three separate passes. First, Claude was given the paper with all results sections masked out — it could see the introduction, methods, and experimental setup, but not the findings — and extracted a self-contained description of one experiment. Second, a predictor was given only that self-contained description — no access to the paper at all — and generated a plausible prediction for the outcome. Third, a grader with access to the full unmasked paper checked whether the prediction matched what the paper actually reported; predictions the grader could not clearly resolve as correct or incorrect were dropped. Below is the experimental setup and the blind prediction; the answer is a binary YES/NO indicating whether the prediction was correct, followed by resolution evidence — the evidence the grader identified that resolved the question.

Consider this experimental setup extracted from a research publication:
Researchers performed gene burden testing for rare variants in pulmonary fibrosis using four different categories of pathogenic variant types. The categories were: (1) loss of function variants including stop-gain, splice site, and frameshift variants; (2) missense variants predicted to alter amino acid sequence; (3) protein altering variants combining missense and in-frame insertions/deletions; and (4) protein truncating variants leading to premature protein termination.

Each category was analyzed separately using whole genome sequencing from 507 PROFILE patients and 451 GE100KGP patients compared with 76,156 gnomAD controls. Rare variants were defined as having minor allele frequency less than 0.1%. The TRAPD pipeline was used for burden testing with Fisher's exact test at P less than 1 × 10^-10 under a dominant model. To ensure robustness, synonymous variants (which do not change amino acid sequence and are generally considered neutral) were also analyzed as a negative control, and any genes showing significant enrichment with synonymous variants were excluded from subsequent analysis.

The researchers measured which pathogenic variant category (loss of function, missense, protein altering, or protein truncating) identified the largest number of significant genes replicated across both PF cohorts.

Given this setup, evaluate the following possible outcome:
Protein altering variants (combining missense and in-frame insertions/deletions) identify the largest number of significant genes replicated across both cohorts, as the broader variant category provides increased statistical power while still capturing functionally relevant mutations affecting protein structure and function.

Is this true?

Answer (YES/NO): YES